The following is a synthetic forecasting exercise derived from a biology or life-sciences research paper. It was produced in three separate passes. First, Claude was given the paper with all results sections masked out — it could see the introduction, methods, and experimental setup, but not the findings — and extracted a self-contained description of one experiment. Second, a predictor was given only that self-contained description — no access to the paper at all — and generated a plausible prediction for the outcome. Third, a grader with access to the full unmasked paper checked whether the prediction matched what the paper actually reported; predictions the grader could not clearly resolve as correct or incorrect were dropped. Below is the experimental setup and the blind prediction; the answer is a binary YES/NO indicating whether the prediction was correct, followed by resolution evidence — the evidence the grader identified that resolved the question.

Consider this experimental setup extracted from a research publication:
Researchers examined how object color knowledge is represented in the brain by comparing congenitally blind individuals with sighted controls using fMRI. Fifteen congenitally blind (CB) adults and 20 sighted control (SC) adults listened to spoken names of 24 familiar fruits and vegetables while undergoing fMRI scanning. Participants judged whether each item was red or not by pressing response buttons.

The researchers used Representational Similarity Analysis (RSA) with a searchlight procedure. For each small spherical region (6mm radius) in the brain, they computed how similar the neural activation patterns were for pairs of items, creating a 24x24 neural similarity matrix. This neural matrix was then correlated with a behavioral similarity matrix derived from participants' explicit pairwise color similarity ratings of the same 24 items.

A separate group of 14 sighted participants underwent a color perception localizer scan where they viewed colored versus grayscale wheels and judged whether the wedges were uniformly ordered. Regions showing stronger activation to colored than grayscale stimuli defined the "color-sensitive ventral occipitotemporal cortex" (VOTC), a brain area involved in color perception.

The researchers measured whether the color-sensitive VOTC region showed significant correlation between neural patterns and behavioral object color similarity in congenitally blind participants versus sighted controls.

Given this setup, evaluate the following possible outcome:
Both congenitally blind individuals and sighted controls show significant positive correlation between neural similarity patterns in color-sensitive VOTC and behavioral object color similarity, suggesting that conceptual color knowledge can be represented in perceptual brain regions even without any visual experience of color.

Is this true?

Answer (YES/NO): NO